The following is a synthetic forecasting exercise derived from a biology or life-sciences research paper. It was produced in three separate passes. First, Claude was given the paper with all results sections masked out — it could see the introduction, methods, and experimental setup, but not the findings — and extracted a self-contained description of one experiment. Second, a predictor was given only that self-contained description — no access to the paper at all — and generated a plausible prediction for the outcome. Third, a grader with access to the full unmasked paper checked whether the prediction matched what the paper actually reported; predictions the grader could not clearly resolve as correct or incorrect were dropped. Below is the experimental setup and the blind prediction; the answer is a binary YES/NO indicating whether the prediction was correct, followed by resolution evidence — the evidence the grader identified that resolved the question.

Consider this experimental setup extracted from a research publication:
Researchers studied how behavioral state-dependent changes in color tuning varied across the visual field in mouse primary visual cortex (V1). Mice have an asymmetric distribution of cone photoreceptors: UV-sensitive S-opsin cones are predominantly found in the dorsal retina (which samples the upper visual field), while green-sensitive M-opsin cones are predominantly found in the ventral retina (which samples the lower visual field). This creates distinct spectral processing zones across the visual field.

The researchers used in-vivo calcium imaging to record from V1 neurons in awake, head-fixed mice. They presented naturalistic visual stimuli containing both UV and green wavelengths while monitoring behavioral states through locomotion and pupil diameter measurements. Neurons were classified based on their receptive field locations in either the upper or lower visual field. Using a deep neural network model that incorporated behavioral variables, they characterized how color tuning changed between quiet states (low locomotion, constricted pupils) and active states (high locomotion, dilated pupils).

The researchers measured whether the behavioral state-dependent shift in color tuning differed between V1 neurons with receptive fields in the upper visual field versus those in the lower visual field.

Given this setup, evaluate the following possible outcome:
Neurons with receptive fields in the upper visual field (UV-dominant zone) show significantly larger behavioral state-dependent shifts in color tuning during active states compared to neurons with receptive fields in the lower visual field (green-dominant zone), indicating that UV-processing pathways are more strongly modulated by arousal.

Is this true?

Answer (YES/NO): YES